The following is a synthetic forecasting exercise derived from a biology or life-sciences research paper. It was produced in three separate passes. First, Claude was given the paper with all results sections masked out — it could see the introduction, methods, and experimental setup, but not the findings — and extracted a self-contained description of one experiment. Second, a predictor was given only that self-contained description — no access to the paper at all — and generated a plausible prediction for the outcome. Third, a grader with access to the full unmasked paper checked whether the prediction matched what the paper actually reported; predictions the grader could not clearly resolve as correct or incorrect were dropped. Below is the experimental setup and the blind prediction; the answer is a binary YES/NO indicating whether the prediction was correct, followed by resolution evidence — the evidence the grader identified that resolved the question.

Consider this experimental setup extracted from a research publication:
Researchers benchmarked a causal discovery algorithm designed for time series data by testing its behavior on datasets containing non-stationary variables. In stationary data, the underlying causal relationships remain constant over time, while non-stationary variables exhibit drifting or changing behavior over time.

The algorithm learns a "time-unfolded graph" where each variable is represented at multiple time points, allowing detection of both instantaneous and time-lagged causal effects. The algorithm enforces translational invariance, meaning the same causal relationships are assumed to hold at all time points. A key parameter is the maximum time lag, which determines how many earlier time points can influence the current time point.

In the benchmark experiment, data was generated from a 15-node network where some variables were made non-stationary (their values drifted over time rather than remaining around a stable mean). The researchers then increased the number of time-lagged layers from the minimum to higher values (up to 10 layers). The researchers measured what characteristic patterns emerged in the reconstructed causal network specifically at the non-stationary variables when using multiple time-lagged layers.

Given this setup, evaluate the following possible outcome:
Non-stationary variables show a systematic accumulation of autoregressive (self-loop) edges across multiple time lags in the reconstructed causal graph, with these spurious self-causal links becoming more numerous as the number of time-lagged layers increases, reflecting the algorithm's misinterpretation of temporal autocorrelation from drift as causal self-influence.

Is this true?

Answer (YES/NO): YES